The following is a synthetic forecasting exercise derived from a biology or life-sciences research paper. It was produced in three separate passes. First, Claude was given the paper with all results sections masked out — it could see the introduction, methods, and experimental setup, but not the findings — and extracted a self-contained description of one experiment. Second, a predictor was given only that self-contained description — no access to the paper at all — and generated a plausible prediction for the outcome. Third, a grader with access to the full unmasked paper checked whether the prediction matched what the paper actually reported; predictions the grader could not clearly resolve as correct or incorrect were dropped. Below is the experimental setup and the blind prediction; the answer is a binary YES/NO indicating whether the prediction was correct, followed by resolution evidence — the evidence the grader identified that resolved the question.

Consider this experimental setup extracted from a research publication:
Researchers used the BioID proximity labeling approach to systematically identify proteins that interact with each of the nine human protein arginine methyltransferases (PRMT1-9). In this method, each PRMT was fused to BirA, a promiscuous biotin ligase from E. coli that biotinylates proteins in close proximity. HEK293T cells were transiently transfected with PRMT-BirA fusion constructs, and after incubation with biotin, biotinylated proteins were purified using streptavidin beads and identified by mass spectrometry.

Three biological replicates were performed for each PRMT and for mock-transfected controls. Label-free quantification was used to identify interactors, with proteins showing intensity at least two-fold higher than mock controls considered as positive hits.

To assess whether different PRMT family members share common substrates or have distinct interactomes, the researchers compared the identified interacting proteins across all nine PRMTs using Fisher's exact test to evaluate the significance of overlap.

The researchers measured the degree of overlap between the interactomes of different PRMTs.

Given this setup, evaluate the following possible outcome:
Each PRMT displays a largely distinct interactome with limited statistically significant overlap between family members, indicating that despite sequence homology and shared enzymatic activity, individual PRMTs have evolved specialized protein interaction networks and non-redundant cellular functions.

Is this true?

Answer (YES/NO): NO